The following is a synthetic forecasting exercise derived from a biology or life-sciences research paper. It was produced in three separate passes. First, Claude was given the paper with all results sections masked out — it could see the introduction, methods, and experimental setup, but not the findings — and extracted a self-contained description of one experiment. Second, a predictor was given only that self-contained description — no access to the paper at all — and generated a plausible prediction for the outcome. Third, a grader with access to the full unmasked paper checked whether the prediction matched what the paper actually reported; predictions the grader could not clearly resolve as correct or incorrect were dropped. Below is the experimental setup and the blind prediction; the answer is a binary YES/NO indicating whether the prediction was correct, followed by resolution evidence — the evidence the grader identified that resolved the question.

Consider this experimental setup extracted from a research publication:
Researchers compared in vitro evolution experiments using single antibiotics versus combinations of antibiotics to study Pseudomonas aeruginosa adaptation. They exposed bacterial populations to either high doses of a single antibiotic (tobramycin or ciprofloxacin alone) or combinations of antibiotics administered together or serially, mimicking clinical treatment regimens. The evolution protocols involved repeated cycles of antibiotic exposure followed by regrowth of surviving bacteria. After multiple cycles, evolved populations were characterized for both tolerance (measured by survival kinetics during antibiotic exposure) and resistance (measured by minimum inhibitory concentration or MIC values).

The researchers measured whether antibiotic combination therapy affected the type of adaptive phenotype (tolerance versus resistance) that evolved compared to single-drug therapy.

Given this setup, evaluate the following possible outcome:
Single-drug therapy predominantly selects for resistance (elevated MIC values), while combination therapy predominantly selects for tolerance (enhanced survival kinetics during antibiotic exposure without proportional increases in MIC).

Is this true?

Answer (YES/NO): NO